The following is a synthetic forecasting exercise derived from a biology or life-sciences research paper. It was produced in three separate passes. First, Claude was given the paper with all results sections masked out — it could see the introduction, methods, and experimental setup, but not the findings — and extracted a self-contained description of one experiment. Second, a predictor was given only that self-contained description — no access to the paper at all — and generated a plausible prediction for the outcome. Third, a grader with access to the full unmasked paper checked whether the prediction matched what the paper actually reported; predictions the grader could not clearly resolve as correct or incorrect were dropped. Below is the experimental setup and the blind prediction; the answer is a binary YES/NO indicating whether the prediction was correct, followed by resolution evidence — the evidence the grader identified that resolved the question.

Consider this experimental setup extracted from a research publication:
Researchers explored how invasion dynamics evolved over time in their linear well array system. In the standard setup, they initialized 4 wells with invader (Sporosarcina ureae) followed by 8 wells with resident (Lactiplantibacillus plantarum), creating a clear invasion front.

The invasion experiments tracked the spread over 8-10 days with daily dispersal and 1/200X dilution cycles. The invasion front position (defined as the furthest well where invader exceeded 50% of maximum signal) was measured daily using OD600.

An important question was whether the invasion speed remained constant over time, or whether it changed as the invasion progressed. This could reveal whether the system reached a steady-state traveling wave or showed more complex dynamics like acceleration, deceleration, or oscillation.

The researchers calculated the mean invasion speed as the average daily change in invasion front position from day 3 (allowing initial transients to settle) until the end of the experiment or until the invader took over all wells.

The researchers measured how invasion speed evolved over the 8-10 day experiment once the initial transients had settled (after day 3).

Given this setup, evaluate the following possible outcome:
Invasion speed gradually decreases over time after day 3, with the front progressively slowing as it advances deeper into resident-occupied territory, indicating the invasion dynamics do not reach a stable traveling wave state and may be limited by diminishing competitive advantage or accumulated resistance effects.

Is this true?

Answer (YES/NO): NO